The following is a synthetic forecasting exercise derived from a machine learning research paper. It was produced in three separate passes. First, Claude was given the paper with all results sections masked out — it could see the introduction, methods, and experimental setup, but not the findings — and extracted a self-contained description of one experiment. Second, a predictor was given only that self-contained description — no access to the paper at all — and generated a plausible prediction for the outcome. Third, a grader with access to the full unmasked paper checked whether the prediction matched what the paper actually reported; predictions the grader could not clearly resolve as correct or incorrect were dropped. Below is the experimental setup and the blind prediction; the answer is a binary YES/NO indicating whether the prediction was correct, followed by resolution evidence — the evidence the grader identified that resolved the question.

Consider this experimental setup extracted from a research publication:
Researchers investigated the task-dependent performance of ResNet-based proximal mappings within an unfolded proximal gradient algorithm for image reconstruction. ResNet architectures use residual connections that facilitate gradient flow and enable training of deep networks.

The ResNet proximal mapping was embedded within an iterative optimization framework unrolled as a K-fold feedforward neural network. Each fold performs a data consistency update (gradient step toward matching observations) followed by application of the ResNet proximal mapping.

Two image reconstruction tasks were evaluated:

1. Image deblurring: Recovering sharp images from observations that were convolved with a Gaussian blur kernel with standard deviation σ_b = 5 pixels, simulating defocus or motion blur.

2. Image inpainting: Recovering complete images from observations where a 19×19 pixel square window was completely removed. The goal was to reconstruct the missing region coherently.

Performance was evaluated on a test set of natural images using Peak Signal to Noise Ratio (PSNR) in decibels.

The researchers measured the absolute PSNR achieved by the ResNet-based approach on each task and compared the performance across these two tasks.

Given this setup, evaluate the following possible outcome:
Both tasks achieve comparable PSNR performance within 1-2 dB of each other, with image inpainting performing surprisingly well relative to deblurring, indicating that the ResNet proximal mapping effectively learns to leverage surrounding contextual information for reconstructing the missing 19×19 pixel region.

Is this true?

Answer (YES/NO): YES